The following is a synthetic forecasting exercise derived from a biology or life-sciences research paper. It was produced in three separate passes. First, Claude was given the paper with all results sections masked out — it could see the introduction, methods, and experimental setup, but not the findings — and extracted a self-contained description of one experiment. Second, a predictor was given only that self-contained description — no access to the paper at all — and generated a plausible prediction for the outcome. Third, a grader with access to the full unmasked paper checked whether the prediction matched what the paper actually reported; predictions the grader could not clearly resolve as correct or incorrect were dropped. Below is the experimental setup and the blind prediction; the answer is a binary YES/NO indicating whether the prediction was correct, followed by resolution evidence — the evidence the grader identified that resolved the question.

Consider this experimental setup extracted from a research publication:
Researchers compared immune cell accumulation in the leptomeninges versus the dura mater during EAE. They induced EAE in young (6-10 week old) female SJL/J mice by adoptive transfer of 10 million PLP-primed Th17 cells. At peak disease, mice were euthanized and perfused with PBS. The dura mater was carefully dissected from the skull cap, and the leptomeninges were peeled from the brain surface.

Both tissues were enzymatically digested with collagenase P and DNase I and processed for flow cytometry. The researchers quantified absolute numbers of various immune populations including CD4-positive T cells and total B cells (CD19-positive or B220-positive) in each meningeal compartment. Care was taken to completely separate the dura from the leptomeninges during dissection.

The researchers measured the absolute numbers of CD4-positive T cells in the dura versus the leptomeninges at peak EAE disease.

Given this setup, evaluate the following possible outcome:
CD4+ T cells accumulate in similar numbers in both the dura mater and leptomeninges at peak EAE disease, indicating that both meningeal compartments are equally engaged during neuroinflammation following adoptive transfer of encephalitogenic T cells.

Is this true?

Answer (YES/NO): NO